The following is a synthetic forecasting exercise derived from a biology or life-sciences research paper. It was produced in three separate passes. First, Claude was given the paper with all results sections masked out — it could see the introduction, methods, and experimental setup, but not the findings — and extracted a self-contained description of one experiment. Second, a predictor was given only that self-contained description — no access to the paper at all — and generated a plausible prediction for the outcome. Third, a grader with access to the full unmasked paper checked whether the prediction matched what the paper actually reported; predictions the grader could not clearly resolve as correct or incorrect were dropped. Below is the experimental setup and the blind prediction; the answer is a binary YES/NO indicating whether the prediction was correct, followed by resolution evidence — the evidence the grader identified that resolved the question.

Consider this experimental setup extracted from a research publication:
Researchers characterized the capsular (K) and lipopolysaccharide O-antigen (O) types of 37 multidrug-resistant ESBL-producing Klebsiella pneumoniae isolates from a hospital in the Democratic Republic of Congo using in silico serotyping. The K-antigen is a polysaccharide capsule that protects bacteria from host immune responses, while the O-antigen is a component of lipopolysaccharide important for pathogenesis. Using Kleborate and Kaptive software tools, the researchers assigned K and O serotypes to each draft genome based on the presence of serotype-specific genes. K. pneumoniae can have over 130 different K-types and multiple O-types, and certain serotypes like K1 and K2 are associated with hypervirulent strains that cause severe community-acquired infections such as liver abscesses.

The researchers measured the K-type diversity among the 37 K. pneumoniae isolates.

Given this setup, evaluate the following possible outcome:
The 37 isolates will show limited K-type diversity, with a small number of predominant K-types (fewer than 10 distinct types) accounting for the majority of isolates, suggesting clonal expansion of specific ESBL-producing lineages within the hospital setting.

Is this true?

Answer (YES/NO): NO